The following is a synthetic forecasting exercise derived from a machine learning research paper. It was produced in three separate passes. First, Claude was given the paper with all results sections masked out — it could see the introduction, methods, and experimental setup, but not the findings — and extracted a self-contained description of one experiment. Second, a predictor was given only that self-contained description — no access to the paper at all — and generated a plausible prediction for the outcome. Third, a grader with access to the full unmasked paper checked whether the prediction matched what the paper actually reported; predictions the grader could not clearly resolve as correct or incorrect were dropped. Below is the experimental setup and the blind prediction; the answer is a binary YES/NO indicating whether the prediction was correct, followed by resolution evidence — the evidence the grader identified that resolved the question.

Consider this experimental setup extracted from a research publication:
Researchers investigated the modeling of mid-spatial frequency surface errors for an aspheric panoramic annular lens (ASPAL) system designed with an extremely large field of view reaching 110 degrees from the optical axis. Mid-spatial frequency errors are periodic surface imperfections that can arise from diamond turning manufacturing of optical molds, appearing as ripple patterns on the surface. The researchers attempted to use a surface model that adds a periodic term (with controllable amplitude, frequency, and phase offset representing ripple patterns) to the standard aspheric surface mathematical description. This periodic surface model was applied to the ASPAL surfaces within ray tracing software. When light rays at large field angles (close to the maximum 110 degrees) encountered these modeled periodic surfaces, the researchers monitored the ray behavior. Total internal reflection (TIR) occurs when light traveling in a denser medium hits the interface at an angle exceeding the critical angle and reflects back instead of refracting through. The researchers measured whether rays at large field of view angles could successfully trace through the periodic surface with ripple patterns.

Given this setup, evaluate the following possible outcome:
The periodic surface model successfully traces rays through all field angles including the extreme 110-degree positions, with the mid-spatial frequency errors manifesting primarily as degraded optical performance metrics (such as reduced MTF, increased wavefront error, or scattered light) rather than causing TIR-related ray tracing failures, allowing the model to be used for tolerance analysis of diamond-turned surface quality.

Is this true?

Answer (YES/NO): NO